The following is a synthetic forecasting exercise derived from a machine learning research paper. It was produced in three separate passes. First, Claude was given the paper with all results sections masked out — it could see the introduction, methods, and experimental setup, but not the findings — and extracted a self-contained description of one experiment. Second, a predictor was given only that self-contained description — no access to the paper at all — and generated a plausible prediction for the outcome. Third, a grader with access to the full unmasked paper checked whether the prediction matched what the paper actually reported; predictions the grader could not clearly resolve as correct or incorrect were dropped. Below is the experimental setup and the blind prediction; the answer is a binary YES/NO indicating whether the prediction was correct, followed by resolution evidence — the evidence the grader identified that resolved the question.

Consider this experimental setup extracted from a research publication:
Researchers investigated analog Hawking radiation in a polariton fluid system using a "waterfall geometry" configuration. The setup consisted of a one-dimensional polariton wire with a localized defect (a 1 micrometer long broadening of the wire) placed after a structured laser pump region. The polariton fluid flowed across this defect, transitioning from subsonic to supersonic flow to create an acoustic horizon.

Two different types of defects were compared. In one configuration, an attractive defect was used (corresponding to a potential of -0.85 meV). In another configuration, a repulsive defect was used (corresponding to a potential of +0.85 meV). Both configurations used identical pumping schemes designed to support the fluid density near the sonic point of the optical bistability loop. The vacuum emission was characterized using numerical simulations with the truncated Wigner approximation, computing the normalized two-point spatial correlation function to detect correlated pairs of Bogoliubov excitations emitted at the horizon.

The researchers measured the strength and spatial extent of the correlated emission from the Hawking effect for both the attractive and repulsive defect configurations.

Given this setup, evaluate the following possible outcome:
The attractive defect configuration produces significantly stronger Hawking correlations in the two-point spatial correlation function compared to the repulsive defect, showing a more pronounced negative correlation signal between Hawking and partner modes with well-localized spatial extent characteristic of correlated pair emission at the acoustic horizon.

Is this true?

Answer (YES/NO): YES